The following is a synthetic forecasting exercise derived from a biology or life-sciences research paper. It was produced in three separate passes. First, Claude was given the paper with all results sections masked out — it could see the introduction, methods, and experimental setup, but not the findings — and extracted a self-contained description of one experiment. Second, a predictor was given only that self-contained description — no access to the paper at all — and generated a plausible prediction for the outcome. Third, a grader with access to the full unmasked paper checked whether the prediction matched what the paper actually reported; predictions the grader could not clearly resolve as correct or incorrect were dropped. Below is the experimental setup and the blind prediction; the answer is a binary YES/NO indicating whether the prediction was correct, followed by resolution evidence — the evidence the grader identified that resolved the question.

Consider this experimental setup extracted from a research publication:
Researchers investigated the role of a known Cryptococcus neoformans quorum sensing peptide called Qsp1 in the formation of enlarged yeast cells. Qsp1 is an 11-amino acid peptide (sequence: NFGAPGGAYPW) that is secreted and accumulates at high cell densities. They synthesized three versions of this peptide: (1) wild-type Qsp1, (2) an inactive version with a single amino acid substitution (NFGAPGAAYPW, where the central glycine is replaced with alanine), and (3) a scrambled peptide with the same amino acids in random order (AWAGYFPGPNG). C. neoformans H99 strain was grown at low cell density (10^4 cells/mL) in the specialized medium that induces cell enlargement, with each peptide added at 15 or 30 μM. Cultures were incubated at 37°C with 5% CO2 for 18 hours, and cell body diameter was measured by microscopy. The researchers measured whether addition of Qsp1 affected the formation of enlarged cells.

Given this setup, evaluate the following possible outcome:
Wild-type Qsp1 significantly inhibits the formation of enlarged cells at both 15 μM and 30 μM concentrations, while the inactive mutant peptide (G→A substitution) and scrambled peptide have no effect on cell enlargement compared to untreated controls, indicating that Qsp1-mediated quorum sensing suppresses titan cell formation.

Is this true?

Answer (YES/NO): YES